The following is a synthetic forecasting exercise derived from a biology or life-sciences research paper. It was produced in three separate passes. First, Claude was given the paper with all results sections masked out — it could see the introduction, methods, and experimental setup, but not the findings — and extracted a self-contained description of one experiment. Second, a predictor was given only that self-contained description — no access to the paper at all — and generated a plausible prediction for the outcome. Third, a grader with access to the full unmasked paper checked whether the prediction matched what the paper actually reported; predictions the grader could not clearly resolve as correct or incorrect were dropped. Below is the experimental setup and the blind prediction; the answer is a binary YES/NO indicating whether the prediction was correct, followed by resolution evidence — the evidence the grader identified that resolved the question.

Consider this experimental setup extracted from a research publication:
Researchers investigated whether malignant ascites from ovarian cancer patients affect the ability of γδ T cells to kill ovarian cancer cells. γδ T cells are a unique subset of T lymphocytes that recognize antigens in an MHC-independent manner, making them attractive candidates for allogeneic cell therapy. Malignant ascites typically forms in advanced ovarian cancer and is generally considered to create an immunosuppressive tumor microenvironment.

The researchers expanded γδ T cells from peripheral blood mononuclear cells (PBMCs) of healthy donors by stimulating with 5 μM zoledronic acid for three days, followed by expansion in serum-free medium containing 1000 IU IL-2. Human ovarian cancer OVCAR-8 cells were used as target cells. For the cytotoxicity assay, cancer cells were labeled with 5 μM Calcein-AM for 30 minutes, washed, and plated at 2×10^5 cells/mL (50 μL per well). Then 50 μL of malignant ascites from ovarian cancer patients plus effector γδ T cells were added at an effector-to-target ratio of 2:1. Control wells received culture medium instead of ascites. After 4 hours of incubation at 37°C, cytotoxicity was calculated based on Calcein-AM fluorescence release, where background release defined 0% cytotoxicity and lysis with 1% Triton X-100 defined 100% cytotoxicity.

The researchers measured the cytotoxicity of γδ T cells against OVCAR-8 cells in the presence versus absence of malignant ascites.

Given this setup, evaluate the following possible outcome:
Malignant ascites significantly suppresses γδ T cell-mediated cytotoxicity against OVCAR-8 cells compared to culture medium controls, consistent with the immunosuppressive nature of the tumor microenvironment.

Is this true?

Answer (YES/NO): NO